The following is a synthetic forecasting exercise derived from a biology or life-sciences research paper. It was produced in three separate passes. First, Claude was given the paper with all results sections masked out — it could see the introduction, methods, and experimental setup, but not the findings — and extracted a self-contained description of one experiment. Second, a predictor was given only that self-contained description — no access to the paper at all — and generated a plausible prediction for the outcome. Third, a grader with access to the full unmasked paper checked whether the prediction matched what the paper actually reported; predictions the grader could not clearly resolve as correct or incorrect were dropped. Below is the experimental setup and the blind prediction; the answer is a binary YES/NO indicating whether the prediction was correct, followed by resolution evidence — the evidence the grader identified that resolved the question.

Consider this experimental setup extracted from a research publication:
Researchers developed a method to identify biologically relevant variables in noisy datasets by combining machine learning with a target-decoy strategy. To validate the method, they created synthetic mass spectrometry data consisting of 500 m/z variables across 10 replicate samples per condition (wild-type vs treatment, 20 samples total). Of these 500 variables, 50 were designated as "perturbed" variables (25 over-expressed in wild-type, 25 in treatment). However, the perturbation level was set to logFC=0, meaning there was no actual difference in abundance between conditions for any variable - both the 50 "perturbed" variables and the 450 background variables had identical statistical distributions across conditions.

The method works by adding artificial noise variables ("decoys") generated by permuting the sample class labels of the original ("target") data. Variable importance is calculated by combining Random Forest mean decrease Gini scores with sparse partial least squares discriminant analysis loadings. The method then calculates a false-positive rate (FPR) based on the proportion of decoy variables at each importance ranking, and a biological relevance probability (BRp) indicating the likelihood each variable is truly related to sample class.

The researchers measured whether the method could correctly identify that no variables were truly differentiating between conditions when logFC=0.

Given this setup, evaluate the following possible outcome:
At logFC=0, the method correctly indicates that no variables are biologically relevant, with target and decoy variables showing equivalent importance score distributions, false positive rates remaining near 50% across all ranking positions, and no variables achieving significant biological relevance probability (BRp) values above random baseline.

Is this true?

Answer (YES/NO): YES